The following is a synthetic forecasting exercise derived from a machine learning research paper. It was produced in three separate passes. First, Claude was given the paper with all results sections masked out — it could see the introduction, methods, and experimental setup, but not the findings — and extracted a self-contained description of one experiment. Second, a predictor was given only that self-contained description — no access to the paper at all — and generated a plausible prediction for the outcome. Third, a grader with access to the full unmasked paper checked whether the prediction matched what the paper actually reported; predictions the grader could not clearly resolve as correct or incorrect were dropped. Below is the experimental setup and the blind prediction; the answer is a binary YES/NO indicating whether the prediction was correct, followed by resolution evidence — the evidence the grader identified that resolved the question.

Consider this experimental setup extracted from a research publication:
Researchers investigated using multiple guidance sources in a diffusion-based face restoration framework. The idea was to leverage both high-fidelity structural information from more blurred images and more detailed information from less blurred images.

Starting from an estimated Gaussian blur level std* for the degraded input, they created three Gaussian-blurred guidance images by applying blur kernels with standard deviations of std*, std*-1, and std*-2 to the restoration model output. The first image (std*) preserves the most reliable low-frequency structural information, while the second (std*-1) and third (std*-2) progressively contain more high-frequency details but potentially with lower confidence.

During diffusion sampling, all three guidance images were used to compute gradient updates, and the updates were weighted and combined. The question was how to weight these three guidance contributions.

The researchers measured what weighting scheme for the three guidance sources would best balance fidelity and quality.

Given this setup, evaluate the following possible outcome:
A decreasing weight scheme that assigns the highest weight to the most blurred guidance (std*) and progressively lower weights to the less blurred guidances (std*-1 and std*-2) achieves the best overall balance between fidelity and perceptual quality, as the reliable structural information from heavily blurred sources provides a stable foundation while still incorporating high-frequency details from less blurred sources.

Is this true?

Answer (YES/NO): YES